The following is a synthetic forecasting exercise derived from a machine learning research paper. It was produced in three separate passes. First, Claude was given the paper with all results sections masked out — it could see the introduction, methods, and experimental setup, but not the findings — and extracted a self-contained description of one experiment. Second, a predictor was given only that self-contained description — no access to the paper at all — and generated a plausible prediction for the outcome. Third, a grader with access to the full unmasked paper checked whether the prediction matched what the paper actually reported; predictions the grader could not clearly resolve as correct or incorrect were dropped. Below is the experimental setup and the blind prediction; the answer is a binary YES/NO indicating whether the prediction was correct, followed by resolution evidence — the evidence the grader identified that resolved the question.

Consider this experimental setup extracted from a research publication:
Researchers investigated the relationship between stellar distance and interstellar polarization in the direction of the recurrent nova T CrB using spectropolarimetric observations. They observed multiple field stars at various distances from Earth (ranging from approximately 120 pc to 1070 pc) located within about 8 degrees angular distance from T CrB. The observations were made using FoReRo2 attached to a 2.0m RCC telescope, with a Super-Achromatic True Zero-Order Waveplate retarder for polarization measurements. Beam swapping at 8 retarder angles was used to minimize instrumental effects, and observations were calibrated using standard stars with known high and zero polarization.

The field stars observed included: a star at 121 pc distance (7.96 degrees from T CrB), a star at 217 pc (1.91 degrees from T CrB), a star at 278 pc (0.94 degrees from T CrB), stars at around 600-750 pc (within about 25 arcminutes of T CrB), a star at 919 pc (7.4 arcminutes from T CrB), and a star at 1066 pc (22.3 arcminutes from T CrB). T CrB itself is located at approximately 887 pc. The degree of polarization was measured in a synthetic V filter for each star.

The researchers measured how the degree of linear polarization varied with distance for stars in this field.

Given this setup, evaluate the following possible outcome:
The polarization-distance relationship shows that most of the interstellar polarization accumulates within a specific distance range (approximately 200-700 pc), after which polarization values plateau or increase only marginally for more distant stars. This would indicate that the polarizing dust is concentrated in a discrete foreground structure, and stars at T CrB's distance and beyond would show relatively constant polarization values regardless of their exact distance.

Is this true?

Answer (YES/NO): NO